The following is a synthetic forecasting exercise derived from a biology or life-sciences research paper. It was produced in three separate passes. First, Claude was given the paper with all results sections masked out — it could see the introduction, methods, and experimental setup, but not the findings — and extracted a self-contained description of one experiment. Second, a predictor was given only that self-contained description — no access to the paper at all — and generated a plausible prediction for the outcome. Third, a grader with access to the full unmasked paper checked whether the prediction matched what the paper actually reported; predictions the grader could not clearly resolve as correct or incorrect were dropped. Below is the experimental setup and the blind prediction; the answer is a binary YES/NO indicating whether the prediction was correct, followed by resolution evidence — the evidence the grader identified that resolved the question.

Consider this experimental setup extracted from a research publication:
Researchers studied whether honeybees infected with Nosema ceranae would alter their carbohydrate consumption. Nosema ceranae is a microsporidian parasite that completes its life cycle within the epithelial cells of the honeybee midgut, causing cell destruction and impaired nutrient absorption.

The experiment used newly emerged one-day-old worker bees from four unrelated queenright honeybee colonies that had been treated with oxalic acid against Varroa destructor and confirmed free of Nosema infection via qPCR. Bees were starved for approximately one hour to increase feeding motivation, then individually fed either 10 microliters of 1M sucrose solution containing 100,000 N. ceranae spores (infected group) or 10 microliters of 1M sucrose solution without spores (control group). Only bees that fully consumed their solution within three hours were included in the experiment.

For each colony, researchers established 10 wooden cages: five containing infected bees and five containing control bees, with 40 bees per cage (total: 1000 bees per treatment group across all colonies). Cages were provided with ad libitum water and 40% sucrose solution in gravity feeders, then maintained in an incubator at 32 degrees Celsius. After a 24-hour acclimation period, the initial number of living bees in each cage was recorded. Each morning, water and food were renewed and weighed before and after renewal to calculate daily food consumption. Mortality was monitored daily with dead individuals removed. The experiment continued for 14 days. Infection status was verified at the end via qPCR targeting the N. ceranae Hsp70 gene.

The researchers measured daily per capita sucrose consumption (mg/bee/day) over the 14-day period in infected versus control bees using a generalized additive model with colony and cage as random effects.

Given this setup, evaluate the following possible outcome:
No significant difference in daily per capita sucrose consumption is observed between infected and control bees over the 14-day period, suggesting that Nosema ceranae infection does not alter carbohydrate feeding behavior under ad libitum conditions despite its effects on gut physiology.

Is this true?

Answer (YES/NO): YES